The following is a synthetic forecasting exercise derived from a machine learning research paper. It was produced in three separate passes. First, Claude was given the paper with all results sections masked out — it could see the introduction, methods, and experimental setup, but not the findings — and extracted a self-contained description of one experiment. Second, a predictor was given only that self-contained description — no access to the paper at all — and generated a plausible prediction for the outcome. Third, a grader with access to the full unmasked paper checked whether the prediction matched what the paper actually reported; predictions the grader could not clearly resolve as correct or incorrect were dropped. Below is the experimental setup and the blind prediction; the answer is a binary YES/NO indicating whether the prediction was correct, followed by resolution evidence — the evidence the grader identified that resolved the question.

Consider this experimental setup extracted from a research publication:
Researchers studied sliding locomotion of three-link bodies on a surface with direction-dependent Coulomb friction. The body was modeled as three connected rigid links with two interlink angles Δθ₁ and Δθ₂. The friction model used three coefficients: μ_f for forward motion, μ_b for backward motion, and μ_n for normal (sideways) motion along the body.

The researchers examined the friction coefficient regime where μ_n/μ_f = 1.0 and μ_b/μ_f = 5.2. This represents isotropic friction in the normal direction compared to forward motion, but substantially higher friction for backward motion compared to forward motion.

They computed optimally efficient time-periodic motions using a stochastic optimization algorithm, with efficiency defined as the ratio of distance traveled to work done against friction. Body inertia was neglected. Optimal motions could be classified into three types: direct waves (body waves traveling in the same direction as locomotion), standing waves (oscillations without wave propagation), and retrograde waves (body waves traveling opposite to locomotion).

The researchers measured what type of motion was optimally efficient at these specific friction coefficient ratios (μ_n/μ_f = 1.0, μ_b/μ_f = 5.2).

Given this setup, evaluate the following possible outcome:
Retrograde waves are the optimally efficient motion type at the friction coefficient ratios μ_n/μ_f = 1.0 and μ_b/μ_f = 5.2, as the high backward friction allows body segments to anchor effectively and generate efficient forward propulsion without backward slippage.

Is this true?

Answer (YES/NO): NO